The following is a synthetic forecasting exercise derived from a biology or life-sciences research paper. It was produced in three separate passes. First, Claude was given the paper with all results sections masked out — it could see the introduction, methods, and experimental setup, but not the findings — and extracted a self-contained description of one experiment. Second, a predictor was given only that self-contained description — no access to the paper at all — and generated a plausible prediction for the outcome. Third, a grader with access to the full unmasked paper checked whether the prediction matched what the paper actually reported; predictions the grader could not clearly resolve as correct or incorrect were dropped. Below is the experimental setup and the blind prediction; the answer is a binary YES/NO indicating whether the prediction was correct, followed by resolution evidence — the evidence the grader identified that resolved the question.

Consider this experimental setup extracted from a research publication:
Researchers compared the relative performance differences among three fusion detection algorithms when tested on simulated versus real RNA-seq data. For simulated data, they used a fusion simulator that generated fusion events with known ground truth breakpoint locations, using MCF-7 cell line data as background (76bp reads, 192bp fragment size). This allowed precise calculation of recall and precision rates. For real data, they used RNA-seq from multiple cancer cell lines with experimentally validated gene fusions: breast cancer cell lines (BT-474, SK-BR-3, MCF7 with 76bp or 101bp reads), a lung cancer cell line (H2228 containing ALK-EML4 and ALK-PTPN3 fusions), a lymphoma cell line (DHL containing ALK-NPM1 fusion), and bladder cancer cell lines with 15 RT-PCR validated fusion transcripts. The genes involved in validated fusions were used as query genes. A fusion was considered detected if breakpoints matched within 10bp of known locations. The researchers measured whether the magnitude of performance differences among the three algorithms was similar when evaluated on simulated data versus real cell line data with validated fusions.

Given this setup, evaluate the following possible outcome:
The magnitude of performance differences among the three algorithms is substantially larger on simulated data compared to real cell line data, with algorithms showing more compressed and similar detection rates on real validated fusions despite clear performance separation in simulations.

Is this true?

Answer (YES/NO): YES